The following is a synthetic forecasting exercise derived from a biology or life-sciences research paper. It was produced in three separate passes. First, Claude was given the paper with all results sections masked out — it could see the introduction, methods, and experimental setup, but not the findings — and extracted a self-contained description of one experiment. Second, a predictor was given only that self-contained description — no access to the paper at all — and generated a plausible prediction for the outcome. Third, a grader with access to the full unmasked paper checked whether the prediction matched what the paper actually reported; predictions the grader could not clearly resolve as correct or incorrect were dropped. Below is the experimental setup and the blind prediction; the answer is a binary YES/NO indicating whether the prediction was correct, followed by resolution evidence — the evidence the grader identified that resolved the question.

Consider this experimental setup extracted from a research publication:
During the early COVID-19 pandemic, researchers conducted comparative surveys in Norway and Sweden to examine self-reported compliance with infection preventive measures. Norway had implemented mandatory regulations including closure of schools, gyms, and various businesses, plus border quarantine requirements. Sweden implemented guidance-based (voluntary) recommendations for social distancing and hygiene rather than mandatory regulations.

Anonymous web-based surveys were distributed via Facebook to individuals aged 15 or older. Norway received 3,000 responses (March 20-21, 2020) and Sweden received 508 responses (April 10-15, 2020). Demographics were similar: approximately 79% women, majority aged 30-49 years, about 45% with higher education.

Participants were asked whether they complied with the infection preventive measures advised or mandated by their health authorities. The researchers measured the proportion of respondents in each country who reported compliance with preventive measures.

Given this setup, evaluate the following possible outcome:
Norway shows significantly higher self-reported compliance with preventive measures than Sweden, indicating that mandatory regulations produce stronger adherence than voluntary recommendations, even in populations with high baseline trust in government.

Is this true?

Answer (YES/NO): NO